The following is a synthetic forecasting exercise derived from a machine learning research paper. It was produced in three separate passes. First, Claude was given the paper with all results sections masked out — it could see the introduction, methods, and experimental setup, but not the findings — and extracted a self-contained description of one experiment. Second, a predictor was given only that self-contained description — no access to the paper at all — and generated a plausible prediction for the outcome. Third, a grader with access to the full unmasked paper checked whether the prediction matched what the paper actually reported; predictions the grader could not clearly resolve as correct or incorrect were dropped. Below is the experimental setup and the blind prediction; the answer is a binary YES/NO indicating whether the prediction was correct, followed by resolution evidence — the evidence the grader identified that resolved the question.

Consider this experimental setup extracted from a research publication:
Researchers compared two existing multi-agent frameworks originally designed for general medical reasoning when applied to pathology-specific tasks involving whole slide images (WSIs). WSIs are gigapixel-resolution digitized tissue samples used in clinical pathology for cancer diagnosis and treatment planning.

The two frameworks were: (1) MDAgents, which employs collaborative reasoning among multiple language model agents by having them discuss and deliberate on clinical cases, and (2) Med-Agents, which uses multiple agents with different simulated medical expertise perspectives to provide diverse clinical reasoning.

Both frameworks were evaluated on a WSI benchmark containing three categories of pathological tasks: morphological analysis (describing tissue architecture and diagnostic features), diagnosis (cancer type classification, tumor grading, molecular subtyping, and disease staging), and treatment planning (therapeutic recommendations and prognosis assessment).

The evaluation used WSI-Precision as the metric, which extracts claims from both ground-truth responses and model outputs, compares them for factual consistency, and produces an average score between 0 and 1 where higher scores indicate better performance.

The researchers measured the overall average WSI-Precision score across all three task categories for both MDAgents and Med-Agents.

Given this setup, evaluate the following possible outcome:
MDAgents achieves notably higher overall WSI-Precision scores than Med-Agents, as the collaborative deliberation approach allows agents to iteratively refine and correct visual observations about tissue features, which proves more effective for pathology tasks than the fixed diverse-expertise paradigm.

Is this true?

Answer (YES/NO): NO